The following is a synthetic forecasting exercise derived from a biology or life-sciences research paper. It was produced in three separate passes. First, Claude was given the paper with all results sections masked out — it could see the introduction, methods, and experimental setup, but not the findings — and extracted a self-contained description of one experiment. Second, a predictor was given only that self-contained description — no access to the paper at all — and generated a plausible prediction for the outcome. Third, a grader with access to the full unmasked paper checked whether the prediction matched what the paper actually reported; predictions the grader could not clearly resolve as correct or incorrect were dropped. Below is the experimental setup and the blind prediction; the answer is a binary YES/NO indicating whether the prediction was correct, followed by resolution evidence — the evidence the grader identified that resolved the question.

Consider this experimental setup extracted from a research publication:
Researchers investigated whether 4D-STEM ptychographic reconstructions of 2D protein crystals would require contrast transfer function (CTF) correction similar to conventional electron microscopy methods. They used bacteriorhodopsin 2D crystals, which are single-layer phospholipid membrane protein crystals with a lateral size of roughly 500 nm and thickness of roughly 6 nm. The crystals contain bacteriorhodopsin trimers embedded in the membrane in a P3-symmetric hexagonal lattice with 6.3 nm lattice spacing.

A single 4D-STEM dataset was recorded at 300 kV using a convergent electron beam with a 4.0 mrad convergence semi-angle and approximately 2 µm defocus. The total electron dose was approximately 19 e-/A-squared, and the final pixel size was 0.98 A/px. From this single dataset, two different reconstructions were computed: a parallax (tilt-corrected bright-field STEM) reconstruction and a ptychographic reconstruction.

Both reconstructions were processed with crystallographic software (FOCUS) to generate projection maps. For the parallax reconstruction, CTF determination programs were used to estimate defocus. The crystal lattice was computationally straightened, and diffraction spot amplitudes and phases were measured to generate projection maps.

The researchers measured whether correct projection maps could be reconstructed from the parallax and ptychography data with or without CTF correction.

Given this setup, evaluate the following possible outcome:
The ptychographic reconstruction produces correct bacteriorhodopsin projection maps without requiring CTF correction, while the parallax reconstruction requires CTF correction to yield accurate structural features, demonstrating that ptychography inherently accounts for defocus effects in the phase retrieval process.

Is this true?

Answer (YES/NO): YES